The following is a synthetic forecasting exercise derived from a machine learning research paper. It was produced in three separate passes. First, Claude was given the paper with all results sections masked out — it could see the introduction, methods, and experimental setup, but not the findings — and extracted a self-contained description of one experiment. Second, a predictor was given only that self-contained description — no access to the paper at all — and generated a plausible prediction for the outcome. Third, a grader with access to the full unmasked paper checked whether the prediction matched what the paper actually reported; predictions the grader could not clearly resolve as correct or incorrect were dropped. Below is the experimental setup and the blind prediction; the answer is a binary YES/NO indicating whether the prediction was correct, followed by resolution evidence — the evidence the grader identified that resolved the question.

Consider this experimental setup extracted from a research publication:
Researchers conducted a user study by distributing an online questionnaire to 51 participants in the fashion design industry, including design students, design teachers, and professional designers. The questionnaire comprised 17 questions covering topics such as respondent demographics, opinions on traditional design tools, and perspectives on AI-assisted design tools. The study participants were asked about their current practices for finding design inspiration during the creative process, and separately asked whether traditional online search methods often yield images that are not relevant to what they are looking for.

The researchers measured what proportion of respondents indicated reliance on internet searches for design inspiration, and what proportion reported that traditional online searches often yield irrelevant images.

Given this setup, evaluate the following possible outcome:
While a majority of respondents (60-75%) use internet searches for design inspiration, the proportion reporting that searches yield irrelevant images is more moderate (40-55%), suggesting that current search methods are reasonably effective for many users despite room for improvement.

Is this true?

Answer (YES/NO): NO